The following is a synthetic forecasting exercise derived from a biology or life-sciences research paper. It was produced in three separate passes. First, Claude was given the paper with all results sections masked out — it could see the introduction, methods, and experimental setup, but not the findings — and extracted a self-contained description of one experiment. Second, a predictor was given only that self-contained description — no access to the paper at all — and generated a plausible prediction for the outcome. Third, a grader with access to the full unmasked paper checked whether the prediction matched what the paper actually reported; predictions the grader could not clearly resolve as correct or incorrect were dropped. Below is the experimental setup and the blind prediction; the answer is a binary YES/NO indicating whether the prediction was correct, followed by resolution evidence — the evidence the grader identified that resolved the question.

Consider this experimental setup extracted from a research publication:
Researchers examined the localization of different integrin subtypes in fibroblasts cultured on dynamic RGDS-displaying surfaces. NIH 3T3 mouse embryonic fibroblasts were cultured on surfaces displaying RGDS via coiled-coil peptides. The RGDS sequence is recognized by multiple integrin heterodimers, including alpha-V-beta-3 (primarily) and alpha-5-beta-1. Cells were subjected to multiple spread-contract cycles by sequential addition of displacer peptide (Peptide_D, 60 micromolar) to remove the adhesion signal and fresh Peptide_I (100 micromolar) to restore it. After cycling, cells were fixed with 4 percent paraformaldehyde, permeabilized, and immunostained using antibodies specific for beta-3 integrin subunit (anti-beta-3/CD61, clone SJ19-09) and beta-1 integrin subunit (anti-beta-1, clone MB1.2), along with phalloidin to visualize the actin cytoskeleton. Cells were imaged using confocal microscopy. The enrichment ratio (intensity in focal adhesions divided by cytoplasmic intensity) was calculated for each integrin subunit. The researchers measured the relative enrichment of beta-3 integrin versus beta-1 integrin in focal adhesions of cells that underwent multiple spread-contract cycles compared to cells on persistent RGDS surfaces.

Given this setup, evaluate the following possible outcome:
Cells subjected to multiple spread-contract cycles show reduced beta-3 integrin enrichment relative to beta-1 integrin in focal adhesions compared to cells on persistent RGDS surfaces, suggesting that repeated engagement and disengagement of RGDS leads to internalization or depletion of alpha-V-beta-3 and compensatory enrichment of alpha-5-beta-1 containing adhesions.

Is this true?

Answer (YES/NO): NO